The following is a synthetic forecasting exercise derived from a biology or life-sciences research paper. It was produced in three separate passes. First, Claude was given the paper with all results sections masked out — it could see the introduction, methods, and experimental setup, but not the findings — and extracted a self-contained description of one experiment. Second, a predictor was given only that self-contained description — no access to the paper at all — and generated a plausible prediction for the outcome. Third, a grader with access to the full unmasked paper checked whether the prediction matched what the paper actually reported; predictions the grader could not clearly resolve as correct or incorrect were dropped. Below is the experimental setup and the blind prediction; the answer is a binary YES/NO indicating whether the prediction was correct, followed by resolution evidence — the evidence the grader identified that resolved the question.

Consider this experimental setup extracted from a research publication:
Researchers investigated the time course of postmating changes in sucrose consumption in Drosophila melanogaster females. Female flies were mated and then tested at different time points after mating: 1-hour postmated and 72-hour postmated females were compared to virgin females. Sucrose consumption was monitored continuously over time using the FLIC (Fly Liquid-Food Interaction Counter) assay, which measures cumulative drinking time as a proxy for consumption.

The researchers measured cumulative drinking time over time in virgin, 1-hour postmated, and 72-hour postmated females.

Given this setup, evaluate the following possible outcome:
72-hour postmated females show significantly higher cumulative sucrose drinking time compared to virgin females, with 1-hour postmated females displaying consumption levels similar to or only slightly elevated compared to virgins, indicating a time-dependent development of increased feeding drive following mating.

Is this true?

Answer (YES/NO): YES